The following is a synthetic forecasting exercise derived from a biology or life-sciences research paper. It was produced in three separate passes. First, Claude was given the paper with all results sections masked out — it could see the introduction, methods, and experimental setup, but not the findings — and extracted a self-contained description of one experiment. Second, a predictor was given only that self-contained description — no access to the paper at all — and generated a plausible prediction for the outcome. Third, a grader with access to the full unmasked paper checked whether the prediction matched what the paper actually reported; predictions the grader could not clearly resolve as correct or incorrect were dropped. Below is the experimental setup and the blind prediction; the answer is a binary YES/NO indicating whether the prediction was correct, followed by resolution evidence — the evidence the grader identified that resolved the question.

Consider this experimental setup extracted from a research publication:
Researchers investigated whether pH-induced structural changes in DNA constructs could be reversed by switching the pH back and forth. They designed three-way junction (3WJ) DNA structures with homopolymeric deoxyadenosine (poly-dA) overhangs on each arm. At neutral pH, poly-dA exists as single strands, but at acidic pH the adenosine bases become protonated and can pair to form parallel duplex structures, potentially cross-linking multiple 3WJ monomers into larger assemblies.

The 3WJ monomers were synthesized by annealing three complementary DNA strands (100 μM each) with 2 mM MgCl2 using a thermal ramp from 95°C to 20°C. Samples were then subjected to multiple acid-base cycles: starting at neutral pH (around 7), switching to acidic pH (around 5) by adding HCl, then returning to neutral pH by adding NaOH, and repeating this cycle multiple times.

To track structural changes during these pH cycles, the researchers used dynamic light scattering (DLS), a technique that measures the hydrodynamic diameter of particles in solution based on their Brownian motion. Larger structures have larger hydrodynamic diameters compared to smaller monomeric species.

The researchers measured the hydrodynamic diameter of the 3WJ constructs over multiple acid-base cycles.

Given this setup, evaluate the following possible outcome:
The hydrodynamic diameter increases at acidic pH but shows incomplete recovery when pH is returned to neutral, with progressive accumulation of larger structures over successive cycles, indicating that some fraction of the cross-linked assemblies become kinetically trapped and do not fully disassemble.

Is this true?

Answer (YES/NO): NO